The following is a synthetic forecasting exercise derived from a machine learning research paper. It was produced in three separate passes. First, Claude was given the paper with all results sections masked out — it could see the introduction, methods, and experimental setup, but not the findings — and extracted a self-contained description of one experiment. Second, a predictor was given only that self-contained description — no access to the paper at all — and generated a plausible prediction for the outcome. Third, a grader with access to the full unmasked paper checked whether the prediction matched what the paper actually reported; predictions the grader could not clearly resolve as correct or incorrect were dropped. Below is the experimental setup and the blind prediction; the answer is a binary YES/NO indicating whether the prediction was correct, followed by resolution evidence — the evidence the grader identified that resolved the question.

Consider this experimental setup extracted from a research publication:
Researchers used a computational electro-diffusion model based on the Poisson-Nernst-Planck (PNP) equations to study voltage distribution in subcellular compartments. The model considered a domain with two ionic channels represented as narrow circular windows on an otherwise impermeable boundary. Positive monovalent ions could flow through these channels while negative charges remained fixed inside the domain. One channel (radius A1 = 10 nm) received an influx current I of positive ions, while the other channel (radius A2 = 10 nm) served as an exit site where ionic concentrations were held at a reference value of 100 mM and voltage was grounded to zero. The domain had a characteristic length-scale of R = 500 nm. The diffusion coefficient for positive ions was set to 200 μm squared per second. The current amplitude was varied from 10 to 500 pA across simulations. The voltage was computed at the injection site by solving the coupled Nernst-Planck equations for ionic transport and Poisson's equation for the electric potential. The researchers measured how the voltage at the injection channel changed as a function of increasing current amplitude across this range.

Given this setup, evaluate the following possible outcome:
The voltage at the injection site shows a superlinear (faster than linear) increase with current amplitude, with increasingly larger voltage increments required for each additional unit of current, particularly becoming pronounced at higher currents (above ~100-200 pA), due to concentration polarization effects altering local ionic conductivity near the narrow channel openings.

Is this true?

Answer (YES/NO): NO